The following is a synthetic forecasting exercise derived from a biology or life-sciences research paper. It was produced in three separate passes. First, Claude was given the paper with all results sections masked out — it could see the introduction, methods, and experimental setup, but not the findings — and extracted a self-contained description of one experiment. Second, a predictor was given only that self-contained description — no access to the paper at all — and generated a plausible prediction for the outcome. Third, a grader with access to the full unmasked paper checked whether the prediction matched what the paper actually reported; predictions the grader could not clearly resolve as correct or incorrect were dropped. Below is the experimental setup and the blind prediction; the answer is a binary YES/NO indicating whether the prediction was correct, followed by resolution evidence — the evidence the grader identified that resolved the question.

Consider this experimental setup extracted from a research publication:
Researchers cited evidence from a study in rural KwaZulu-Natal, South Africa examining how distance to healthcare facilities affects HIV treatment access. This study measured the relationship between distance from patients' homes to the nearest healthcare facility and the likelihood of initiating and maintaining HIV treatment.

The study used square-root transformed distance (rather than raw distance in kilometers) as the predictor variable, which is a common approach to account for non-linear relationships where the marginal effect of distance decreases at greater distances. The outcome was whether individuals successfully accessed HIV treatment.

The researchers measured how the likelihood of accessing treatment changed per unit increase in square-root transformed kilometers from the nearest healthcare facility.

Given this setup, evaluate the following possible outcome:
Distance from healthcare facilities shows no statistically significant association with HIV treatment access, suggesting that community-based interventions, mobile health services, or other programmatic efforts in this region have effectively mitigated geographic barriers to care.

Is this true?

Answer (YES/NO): NO